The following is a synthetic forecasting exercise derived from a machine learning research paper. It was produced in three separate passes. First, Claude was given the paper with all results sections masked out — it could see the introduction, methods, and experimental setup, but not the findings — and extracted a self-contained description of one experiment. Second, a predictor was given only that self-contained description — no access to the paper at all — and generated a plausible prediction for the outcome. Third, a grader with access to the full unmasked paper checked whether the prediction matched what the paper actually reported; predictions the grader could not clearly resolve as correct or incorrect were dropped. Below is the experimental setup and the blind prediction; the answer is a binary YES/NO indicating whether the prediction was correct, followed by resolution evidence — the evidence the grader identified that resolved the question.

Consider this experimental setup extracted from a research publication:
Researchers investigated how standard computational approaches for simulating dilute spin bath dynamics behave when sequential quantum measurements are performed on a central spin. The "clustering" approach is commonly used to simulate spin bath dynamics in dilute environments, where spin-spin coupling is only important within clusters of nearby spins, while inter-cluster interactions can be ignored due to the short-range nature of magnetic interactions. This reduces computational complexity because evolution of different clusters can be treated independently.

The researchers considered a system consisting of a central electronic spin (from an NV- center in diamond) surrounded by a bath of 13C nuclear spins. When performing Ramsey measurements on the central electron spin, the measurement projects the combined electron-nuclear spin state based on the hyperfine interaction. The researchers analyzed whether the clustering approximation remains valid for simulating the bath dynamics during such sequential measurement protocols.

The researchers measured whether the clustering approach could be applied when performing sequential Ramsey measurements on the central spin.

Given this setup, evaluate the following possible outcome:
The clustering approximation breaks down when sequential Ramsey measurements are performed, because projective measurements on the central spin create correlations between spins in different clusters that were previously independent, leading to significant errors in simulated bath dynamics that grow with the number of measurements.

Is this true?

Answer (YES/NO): YES